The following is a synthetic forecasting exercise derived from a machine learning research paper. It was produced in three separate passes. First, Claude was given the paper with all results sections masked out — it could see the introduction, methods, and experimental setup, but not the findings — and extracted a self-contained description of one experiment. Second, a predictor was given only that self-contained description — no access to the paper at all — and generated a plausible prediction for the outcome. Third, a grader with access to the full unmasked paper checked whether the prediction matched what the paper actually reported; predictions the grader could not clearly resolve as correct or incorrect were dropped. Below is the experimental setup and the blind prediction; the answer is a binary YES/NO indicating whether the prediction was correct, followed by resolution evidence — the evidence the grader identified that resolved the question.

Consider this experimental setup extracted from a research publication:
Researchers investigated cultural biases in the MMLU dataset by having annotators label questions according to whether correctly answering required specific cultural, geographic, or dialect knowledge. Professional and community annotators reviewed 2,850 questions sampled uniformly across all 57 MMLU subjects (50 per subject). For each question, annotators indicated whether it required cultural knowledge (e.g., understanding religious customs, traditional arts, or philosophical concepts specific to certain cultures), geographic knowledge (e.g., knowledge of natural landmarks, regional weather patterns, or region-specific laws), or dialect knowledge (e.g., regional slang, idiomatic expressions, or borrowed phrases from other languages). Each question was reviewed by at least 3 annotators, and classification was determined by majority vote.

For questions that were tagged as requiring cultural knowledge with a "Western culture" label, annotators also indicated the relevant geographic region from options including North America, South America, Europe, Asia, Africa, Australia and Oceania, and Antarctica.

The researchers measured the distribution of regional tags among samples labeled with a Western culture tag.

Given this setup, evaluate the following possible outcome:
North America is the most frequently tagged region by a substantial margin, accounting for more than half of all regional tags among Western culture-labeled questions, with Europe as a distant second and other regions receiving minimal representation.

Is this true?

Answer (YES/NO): YES